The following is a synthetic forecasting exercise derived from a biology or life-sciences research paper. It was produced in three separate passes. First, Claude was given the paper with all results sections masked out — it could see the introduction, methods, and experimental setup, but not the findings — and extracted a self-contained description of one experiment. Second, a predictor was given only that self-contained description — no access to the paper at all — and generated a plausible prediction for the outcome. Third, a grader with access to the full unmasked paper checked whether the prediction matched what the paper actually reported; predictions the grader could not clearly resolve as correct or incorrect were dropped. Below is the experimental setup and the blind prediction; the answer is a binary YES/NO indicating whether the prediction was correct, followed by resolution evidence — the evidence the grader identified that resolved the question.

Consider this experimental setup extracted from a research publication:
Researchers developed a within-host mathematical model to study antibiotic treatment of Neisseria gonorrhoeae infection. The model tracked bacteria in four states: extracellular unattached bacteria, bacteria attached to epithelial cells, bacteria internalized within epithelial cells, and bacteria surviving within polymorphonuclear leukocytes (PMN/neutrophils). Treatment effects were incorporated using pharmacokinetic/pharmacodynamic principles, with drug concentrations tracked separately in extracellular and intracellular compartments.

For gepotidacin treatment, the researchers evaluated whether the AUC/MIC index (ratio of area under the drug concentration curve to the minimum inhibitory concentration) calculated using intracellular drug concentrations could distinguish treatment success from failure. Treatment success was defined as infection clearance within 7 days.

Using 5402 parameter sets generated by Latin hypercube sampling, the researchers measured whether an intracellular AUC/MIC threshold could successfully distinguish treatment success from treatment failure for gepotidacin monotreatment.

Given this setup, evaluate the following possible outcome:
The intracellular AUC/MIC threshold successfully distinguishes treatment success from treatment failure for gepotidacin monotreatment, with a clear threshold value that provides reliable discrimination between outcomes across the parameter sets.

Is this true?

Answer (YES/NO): YES